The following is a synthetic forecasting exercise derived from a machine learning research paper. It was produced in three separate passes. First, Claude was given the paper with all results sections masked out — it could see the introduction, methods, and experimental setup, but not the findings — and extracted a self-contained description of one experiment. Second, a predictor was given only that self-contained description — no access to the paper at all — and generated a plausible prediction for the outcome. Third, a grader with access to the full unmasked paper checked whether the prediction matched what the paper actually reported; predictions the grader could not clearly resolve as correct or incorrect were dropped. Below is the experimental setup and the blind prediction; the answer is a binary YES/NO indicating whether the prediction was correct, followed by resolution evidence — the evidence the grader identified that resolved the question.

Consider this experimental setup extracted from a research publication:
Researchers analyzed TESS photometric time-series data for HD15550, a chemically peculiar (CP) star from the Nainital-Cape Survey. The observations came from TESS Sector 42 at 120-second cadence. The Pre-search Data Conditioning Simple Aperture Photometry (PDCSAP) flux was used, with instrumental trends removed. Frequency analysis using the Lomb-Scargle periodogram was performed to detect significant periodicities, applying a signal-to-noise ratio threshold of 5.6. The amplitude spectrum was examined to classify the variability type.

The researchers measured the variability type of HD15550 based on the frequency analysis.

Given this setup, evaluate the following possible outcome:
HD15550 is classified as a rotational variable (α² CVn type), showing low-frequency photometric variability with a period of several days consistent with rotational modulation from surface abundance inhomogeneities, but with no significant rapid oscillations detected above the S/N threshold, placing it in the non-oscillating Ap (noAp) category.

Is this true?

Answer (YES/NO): NO